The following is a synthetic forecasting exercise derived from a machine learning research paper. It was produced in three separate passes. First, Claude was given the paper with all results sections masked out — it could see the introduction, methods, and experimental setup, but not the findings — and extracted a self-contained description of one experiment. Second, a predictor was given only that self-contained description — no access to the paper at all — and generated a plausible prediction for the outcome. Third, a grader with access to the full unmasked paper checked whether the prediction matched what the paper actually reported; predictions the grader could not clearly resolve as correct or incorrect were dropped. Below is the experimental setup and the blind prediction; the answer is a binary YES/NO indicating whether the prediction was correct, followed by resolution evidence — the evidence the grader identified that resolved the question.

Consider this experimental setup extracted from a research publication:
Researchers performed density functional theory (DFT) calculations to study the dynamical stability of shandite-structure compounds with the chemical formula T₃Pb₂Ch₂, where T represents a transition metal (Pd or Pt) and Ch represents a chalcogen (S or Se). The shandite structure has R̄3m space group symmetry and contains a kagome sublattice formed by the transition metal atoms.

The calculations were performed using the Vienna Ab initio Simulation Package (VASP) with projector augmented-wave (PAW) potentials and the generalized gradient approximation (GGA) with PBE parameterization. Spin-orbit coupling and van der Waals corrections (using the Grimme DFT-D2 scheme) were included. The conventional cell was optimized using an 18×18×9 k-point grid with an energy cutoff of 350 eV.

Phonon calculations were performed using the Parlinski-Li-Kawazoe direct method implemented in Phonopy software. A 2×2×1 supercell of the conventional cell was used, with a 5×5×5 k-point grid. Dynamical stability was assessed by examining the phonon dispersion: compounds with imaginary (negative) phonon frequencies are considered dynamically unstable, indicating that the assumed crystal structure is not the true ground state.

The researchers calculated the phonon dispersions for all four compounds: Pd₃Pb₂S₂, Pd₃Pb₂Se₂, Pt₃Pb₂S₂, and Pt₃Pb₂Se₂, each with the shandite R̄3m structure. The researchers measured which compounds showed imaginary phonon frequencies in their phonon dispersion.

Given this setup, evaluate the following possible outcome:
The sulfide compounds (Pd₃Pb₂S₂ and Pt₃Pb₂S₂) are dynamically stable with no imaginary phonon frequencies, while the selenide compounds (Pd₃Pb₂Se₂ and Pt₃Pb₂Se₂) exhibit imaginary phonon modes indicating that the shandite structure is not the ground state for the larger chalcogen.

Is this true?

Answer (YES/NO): NO